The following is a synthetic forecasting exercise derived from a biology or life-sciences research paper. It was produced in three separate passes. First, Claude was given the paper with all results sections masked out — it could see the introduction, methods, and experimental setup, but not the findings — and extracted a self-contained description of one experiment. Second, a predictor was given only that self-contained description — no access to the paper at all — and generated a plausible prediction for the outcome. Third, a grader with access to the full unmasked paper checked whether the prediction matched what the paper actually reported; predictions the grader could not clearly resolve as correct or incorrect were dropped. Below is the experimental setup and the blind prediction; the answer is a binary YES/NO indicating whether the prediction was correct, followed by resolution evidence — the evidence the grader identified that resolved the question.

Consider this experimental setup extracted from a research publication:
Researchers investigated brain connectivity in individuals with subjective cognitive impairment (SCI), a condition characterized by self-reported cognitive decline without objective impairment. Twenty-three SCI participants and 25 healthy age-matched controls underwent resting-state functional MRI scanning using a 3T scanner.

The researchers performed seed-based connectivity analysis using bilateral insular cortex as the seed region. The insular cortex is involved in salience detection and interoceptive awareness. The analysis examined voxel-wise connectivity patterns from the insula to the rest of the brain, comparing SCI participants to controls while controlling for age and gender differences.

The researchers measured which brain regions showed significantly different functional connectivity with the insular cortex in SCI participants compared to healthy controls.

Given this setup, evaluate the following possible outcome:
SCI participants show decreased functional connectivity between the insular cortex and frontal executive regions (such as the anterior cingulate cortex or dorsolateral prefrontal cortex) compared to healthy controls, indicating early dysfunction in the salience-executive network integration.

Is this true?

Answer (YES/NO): NO